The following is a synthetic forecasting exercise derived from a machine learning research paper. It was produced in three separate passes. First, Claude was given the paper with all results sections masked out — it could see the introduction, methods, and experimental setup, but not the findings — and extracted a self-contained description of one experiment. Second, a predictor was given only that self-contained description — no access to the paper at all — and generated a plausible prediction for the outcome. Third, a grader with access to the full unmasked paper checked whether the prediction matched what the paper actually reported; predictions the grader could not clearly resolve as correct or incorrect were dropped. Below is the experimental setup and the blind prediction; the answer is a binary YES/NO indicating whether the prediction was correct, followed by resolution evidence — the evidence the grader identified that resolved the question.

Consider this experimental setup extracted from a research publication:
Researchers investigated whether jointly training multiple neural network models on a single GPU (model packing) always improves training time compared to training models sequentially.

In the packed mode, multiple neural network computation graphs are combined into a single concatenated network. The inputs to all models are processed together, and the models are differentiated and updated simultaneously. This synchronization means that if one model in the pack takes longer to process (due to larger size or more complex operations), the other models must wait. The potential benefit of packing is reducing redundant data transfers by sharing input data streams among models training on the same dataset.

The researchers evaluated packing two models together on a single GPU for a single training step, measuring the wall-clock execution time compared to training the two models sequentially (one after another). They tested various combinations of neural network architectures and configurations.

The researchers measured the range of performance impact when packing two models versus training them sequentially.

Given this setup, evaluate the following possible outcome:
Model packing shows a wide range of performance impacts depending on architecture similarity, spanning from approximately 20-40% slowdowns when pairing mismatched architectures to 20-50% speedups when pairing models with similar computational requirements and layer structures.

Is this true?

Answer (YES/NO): NO